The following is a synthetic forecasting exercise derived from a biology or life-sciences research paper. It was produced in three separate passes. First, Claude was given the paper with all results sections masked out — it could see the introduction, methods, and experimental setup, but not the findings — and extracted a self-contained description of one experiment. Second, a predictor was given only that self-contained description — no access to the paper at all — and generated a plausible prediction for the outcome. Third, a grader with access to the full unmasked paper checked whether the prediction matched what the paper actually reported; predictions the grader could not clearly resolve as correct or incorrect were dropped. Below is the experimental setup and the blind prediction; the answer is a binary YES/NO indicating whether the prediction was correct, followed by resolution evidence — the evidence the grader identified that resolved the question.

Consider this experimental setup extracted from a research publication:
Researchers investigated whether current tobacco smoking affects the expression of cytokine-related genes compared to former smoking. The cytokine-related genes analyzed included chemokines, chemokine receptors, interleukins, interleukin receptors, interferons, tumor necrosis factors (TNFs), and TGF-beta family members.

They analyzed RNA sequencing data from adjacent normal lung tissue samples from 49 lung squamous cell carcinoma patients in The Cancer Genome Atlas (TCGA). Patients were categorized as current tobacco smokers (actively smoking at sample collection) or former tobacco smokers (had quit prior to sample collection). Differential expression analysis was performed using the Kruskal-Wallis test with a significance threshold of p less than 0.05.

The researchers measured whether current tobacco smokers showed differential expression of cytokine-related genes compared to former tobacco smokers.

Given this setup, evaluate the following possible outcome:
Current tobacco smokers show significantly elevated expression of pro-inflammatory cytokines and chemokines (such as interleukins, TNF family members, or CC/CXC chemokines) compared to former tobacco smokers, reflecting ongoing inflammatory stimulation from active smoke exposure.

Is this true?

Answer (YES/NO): YES